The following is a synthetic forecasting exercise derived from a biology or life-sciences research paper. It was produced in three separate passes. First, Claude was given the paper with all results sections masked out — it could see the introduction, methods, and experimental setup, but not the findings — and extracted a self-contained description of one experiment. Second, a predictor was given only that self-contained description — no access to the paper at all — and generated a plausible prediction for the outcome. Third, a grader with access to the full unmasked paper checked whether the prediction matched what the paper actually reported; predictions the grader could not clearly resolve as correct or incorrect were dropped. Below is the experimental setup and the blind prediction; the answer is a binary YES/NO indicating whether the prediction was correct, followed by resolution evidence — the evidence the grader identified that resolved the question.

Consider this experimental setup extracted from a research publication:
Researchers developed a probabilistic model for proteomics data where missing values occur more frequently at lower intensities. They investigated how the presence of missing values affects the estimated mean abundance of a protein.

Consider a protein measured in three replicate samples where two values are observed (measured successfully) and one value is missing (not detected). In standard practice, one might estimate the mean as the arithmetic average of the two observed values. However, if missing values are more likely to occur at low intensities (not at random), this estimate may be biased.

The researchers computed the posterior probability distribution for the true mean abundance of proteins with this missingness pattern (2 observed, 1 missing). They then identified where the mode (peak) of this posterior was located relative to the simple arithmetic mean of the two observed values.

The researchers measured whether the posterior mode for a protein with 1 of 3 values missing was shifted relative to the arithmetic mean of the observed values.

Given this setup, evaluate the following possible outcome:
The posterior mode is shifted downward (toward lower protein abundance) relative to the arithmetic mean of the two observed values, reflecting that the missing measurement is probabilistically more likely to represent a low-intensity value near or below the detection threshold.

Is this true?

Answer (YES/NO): YES